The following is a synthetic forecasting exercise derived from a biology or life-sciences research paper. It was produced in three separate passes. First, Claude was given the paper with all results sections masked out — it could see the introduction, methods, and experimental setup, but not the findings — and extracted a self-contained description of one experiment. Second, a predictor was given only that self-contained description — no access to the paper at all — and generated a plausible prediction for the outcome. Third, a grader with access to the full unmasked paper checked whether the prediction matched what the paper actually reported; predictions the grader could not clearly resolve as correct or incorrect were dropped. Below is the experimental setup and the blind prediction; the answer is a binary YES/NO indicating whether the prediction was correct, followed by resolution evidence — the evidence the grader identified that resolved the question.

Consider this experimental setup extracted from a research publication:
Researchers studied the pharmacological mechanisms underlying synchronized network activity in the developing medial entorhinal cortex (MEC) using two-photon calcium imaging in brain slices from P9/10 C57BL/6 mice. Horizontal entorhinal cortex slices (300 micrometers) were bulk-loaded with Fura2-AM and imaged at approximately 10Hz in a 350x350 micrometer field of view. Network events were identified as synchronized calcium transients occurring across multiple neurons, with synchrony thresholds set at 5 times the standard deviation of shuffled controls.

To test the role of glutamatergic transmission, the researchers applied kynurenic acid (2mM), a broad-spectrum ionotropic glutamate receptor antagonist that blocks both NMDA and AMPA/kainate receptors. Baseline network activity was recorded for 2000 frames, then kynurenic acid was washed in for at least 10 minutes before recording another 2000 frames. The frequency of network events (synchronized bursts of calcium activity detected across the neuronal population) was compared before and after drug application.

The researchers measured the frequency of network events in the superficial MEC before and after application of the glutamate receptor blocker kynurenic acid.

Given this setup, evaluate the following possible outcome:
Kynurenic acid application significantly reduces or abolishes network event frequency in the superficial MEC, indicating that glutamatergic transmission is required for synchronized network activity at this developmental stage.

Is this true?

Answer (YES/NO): YES